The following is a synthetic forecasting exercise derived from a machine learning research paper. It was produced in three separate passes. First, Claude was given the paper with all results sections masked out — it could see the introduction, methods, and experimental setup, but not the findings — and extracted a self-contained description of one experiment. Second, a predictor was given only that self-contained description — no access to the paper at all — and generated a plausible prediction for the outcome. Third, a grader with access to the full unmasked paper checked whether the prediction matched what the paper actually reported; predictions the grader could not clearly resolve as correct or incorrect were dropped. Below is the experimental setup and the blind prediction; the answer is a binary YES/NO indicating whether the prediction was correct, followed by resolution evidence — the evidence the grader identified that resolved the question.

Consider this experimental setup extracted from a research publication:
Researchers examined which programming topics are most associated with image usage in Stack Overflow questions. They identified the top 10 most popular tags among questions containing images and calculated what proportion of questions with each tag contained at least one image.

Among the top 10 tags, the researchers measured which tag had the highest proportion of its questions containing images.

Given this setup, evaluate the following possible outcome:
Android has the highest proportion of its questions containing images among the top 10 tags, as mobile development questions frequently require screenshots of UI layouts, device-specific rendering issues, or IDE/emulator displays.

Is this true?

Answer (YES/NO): NO